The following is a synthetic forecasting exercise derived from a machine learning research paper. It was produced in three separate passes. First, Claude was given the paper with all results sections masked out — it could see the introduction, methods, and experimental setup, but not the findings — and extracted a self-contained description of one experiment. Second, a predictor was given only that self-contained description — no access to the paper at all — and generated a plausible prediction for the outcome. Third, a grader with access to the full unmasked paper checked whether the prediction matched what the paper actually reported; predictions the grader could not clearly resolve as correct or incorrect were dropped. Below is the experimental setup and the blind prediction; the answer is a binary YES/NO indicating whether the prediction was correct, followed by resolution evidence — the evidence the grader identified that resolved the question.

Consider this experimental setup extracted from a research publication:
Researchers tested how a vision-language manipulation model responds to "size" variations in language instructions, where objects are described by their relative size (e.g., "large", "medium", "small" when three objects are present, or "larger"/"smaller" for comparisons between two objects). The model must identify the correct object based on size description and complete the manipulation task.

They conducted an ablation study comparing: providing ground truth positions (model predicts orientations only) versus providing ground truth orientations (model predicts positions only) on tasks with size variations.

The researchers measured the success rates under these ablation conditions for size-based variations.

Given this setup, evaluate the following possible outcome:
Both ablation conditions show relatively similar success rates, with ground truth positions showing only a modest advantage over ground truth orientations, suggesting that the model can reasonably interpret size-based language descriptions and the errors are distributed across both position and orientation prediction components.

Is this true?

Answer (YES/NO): NO